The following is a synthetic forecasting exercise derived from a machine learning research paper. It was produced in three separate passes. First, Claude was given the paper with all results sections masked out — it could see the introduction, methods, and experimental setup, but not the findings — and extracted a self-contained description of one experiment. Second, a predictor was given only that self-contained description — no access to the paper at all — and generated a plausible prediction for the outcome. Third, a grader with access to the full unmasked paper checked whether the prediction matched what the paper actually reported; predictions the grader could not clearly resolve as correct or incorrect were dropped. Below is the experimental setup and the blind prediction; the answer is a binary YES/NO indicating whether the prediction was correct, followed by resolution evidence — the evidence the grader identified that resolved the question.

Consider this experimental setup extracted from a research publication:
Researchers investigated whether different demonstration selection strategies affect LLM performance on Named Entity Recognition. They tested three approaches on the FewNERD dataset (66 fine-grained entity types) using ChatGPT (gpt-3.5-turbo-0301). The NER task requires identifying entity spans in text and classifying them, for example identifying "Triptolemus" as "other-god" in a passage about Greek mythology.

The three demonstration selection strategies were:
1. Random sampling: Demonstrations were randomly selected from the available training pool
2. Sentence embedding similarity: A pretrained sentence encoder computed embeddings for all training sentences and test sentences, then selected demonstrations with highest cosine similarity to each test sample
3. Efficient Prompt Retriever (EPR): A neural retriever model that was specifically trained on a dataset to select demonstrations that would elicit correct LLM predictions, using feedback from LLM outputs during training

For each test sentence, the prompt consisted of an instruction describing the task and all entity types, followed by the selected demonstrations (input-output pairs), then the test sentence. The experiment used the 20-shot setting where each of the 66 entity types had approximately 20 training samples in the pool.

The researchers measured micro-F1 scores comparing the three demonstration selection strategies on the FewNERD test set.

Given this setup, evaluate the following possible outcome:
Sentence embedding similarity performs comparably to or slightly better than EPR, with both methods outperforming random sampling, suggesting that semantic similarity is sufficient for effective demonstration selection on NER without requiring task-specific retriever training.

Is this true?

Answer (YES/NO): YES